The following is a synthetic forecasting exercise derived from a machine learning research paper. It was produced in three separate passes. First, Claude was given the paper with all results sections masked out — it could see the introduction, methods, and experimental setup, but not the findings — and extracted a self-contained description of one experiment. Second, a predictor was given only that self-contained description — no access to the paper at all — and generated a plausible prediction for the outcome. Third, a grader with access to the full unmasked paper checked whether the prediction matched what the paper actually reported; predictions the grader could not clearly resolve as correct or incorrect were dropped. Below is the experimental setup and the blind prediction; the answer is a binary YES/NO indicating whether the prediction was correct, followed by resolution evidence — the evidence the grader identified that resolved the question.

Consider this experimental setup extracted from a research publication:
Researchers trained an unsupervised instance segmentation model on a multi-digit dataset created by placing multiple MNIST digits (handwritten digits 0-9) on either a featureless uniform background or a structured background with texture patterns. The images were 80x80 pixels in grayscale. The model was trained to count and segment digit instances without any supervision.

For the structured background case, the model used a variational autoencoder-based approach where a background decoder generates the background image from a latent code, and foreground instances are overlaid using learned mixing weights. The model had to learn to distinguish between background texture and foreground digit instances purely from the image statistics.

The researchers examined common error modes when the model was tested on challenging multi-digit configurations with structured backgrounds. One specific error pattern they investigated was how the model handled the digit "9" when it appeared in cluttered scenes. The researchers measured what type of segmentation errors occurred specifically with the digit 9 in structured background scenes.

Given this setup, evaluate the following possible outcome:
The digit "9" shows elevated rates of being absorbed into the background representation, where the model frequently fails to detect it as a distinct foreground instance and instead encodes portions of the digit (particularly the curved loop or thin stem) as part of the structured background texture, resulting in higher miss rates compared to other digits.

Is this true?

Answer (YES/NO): NO